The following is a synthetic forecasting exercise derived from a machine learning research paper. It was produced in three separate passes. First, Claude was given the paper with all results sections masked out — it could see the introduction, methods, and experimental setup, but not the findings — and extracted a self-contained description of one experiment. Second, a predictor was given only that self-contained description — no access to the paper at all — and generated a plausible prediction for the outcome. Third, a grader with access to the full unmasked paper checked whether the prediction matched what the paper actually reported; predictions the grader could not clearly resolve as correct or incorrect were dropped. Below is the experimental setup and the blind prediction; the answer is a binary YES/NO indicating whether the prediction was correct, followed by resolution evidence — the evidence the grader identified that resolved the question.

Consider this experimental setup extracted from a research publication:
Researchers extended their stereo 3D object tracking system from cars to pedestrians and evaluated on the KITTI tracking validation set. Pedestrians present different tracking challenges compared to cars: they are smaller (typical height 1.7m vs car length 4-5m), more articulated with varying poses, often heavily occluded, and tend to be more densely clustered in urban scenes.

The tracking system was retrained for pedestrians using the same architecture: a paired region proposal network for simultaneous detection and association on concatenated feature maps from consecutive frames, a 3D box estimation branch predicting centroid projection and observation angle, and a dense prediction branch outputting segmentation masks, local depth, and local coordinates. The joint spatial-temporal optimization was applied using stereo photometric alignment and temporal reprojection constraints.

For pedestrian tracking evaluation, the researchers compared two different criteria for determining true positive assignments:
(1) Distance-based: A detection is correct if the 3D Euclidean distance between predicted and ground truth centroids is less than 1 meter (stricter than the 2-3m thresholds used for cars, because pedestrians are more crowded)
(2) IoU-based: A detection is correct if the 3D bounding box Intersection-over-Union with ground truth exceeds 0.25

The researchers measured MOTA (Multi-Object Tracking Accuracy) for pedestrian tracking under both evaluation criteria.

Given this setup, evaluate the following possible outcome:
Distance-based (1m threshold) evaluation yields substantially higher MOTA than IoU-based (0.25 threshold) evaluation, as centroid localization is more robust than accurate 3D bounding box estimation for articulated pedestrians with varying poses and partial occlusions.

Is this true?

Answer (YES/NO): YES